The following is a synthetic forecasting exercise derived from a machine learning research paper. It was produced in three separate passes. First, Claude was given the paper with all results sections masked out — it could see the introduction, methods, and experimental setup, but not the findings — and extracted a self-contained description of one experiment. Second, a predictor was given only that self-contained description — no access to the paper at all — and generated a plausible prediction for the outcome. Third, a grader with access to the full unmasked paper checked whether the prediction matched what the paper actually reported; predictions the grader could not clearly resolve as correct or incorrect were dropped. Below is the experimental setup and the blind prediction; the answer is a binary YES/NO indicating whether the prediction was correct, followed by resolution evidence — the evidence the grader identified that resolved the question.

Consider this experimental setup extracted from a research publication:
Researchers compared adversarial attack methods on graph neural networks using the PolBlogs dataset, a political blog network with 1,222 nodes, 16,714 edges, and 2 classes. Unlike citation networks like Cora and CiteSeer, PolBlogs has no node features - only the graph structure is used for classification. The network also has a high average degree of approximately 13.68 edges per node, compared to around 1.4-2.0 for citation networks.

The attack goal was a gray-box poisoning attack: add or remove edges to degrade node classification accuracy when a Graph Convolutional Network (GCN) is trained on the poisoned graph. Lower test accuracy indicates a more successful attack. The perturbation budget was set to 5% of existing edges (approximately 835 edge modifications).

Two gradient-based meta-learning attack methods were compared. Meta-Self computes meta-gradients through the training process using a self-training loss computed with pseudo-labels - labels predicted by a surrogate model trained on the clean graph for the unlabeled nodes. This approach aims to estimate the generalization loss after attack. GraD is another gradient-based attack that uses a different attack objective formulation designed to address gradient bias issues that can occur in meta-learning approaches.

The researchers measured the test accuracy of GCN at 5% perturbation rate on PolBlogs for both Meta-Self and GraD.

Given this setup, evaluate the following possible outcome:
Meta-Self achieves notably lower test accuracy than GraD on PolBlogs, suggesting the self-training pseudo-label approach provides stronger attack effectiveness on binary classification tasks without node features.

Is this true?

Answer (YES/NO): YES